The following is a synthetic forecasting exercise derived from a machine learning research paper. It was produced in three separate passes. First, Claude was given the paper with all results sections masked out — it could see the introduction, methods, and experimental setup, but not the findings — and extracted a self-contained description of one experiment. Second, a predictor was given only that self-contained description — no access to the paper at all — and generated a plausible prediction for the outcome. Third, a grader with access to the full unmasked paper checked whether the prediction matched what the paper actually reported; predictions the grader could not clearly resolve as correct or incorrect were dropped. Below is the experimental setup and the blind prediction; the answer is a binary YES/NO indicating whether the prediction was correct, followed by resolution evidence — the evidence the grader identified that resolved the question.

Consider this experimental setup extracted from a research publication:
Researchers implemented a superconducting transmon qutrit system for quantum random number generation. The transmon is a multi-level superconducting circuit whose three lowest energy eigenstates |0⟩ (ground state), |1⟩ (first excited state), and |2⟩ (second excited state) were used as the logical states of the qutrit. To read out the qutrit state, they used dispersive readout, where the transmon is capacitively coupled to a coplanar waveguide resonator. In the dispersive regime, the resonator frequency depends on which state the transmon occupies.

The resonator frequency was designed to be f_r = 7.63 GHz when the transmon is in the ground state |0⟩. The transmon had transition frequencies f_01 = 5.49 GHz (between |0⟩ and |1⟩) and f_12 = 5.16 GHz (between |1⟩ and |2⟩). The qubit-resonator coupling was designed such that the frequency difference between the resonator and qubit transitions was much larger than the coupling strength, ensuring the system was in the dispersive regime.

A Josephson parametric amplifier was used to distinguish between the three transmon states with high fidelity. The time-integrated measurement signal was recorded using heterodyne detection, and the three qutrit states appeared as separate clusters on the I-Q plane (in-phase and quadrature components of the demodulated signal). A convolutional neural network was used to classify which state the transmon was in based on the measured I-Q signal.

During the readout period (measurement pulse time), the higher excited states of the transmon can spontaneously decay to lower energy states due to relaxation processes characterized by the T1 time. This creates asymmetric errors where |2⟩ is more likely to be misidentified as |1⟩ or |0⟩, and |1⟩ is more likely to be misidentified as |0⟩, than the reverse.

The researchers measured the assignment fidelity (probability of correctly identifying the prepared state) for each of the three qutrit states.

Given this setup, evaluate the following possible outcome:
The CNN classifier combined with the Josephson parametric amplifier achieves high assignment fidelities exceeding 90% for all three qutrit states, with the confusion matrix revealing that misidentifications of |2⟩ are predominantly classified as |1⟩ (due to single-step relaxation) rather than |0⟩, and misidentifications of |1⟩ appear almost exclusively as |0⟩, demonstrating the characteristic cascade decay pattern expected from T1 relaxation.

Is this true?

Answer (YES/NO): NO